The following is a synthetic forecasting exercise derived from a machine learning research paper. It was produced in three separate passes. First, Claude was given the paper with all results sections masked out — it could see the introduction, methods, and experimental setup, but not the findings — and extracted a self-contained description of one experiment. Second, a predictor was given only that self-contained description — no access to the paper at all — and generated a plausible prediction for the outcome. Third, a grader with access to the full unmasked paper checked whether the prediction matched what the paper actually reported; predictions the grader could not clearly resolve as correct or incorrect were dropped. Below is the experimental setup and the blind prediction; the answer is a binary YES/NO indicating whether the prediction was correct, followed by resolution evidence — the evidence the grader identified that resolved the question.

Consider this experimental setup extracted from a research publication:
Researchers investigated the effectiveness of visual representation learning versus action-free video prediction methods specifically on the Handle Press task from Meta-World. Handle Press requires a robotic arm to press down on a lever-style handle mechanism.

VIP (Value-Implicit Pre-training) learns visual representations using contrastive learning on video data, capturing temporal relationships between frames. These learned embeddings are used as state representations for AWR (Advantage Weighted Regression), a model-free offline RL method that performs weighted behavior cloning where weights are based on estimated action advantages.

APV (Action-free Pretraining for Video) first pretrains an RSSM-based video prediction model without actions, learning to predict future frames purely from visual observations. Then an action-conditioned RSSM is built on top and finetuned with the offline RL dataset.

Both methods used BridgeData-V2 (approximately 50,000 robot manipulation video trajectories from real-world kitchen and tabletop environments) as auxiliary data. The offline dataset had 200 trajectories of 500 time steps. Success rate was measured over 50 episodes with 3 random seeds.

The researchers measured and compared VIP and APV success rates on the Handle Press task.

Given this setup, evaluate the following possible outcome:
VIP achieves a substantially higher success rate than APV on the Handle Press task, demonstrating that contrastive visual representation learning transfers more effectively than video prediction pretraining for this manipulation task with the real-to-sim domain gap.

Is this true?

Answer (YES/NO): YES